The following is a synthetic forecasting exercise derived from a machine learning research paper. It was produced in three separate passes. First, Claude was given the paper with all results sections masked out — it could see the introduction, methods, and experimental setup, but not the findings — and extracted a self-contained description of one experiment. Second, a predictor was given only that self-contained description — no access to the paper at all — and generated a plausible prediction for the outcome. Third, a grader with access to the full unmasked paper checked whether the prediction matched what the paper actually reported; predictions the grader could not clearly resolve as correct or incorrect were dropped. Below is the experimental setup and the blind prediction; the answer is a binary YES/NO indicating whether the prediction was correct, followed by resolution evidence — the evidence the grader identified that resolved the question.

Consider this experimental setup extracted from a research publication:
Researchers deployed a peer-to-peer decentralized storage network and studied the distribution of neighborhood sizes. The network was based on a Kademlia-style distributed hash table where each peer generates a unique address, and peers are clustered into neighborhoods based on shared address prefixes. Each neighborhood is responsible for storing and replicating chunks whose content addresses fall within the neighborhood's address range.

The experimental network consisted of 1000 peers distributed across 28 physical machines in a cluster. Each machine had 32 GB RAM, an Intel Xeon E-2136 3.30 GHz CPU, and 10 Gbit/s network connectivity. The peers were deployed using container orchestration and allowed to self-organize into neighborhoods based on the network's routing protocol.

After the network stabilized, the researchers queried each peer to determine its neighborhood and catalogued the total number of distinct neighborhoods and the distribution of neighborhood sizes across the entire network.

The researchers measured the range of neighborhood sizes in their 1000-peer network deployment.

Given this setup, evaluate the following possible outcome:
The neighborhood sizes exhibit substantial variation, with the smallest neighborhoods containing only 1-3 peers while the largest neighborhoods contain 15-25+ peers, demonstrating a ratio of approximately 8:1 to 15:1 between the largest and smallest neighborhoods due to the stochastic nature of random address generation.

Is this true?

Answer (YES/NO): NO